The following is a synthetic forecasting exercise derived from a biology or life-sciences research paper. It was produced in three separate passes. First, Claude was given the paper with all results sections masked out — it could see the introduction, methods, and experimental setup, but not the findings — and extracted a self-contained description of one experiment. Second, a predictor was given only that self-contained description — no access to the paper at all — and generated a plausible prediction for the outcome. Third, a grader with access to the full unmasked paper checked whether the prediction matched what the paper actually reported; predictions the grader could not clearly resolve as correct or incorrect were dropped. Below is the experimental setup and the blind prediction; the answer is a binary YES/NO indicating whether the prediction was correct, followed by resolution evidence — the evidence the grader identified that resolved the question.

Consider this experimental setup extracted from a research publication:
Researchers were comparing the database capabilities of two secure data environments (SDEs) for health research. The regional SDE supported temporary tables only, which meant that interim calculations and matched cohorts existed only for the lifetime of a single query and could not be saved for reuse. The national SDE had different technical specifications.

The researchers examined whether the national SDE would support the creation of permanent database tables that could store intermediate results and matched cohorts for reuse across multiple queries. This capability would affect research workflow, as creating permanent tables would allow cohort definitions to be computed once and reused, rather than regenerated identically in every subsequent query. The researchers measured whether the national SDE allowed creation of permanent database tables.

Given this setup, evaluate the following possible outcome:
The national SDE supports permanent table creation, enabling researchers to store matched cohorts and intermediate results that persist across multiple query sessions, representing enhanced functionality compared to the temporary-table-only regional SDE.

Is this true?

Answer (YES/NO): YES